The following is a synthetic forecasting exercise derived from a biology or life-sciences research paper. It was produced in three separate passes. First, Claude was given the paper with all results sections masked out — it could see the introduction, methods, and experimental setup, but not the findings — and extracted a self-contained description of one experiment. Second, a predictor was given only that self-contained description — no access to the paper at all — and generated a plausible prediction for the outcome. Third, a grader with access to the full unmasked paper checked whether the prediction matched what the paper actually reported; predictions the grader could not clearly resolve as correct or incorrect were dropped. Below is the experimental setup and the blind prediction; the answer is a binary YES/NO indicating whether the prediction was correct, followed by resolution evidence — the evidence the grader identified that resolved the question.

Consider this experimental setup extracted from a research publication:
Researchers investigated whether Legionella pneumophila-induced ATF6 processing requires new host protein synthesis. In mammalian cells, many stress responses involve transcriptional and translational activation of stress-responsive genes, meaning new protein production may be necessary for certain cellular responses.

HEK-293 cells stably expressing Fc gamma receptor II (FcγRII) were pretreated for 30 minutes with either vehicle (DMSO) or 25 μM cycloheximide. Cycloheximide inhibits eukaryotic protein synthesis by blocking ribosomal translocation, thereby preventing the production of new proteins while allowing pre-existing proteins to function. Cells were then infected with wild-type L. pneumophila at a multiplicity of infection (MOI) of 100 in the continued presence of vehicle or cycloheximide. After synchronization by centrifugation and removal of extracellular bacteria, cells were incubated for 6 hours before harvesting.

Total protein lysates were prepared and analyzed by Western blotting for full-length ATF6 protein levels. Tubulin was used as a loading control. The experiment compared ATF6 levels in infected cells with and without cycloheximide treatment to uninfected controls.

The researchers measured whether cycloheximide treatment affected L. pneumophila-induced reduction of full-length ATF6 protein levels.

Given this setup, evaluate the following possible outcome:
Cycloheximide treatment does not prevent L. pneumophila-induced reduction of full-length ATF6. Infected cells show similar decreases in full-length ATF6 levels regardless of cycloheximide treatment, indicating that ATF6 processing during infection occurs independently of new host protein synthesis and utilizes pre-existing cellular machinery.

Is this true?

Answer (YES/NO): YES